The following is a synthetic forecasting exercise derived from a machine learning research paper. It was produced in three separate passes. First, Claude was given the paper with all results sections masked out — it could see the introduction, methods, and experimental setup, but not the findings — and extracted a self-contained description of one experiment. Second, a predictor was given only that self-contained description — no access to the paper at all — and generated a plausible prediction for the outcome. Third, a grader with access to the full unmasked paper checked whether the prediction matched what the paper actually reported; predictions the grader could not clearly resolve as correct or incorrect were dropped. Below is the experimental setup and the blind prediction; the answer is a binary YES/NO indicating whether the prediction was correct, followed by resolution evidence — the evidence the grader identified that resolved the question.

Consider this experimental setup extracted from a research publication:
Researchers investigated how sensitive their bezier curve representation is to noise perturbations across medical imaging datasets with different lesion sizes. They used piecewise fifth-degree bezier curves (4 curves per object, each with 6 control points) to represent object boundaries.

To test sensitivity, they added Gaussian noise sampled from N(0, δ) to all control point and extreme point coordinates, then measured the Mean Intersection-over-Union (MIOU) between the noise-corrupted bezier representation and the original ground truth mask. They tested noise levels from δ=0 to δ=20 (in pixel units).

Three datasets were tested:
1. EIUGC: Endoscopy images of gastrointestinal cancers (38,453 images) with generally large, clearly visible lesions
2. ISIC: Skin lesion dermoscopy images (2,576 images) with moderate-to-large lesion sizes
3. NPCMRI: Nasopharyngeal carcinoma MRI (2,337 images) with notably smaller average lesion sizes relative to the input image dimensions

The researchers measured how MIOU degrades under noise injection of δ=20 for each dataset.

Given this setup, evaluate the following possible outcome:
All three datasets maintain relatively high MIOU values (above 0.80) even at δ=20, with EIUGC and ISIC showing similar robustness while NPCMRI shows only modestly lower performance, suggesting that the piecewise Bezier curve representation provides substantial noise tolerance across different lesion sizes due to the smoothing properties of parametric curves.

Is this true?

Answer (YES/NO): NO